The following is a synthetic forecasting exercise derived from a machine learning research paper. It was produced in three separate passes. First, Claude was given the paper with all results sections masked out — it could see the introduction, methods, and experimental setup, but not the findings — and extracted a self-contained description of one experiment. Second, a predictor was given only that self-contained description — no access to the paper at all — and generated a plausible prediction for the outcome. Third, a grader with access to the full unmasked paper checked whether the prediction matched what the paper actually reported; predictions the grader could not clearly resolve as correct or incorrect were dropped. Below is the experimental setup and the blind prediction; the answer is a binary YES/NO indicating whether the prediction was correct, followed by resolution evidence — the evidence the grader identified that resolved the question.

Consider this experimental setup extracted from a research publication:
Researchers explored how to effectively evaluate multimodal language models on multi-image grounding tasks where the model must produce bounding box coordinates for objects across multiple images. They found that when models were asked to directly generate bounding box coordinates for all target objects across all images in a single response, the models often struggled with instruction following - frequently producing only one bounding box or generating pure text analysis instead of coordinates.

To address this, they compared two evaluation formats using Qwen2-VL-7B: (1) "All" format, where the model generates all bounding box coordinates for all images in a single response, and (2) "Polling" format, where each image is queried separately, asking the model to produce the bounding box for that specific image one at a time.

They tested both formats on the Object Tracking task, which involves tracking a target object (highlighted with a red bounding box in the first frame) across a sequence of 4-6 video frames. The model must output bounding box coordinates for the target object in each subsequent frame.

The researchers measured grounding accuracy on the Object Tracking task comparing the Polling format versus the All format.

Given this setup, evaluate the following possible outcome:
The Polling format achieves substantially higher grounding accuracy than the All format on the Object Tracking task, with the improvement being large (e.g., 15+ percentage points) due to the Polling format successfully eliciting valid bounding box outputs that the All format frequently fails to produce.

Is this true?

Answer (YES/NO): NO